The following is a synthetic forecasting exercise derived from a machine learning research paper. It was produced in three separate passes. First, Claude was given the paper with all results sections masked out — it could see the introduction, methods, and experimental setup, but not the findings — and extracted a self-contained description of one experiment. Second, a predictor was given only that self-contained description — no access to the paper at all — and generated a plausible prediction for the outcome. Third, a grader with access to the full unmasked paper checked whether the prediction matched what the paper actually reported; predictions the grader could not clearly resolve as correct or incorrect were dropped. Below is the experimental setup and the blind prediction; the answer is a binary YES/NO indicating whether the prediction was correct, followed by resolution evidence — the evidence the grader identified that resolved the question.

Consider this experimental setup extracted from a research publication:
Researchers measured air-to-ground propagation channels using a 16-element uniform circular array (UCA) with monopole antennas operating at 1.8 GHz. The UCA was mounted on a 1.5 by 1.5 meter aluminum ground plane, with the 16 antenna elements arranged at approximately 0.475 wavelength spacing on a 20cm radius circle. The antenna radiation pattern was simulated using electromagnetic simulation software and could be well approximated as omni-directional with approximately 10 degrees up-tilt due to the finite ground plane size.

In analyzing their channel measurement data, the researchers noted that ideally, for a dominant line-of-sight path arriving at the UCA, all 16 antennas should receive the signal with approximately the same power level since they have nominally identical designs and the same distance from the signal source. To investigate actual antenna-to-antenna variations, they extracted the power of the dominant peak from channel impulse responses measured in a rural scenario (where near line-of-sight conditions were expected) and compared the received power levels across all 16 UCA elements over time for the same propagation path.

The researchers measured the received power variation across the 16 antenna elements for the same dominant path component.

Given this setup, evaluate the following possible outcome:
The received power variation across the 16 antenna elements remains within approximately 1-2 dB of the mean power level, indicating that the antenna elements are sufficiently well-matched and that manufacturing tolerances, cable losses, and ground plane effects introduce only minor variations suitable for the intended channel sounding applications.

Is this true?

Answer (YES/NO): NO